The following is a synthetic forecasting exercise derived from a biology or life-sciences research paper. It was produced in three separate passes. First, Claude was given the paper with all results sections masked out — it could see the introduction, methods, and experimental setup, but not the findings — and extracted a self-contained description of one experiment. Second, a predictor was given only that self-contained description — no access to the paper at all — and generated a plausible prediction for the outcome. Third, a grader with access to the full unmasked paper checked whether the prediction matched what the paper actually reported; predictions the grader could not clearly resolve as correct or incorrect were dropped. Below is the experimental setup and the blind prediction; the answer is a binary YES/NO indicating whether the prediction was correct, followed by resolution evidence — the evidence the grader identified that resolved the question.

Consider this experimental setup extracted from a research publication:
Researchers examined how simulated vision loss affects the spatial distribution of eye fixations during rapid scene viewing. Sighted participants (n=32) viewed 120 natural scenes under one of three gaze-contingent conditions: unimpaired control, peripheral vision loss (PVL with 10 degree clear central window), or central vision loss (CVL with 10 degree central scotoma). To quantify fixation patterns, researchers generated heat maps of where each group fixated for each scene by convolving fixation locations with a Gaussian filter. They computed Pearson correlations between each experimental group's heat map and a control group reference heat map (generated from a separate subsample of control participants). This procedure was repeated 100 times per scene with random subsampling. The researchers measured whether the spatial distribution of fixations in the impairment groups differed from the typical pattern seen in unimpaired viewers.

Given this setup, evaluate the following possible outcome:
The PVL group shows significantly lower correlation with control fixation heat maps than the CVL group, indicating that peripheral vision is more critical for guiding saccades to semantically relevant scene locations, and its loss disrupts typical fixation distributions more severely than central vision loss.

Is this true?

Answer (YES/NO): NO